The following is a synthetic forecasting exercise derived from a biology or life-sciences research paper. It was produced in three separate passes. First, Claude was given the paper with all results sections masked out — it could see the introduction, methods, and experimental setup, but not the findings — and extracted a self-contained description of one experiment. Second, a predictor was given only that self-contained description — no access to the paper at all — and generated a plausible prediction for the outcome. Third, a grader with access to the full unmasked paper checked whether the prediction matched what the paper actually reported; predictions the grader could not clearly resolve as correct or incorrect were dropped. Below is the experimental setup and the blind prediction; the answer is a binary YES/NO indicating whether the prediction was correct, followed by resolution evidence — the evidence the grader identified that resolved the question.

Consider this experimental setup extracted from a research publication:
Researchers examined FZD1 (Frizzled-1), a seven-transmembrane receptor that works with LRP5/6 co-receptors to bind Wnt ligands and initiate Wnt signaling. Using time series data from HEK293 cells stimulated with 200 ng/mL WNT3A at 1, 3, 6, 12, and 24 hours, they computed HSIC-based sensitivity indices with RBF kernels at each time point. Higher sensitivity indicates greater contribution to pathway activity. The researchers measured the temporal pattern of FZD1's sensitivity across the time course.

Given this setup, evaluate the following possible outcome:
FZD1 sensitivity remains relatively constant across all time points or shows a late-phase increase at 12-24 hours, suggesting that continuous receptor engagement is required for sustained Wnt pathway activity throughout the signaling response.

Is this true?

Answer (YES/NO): NO